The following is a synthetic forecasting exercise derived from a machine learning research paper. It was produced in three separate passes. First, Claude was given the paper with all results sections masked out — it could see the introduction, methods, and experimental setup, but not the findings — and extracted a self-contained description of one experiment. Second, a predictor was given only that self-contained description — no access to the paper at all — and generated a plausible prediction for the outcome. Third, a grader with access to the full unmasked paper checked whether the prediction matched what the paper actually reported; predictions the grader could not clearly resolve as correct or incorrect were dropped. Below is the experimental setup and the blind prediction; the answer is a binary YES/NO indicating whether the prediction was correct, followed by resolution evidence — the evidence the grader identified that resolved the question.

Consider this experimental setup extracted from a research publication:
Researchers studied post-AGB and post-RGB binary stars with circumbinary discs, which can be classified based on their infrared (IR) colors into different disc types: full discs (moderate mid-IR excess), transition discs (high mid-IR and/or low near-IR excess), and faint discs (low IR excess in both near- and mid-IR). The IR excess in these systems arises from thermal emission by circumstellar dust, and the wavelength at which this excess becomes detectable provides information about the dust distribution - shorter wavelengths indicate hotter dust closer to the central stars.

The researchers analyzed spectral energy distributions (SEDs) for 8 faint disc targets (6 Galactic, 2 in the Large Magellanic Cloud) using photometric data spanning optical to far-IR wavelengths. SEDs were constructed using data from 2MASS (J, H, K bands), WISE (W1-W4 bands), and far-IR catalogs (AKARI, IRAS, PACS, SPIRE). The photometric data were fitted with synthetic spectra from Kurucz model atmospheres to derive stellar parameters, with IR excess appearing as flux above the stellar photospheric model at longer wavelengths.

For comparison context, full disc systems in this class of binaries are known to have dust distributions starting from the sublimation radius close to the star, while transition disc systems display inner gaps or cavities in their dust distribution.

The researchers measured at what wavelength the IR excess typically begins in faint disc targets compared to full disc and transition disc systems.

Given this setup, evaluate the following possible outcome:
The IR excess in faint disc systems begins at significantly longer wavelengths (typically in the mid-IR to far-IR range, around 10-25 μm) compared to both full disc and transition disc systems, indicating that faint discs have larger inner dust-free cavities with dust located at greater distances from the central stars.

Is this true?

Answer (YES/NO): YES